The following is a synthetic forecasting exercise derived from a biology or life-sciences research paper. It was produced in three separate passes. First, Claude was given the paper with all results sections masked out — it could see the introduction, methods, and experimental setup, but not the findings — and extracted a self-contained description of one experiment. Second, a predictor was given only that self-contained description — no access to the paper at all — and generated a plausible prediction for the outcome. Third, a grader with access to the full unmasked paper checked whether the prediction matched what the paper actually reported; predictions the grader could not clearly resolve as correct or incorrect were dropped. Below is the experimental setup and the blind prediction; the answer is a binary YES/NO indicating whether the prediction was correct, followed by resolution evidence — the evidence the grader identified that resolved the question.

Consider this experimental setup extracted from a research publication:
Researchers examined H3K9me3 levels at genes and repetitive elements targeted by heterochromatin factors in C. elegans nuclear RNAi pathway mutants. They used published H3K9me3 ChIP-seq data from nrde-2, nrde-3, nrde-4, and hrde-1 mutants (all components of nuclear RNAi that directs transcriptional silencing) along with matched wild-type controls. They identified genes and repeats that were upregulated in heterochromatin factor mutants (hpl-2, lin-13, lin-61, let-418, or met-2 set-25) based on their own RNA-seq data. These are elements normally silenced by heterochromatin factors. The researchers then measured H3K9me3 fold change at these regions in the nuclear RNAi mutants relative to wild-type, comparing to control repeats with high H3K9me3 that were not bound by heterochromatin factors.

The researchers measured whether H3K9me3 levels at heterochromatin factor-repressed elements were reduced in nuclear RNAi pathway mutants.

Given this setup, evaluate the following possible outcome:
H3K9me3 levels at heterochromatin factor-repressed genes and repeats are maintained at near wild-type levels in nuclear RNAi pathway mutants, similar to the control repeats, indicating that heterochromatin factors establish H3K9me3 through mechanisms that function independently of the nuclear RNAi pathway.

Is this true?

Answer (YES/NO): NO